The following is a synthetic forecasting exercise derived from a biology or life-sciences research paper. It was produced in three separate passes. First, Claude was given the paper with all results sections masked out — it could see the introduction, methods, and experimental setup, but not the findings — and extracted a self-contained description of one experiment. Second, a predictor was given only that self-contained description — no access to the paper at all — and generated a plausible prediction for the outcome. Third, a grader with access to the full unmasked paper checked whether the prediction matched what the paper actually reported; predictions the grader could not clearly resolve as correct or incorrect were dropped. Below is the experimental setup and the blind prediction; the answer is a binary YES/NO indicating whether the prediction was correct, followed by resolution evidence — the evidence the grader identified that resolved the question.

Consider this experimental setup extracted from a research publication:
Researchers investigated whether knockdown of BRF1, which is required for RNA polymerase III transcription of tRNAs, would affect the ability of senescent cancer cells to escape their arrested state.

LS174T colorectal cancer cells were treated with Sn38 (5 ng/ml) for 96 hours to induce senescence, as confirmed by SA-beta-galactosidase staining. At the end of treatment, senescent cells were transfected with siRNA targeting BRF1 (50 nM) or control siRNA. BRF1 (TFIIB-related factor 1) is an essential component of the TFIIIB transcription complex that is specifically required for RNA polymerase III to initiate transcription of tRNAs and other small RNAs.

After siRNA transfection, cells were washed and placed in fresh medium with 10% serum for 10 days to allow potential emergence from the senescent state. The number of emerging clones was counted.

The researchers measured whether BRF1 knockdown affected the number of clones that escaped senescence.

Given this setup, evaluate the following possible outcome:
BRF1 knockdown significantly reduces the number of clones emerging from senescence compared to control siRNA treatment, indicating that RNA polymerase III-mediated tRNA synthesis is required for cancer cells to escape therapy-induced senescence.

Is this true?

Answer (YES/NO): YES